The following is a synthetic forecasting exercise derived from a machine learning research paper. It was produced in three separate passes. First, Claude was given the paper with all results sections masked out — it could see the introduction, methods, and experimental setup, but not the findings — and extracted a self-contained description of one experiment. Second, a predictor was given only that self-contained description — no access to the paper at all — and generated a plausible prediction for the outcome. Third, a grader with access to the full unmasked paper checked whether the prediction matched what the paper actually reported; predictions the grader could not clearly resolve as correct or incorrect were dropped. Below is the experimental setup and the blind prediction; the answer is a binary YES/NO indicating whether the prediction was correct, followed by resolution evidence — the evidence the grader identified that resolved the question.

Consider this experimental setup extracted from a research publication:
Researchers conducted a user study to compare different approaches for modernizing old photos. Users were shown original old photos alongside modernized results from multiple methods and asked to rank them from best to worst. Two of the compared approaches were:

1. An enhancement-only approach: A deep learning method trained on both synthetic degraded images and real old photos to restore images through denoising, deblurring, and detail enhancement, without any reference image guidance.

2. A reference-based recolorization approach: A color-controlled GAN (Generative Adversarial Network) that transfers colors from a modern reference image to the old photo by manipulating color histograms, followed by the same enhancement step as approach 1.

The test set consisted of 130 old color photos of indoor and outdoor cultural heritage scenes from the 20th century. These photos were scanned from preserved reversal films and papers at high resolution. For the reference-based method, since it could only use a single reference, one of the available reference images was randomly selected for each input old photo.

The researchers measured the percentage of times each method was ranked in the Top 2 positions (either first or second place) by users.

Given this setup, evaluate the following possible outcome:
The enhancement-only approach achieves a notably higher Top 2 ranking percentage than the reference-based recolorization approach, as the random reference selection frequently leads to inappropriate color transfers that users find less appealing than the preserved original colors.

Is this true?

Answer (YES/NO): YES